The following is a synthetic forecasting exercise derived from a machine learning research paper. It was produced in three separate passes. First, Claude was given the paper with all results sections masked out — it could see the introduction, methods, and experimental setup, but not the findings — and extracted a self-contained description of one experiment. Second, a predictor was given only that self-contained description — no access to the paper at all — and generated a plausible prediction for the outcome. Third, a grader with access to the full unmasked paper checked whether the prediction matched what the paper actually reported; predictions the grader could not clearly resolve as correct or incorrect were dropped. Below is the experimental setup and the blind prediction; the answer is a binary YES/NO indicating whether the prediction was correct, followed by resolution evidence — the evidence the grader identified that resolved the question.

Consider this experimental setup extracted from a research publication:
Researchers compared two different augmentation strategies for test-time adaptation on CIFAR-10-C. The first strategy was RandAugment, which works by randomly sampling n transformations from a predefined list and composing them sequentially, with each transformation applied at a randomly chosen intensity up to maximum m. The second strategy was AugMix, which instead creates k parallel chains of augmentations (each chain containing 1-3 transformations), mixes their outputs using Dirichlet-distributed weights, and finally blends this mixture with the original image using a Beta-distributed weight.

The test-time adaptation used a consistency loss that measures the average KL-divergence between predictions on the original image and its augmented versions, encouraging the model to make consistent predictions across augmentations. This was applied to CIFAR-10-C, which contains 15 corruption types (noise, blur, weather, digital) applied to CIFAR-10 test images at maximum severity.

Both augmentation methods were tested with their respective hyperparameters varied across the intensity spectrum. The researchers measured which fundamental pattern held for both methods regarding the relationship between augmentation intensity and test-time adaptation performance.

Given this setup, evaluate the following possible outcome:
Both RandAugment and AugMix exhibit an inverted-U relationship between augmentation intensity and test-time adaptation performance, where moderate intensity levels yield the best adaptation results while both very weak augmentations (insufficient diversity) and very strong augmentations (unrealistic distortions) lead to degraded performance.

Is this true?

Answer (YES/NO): NO